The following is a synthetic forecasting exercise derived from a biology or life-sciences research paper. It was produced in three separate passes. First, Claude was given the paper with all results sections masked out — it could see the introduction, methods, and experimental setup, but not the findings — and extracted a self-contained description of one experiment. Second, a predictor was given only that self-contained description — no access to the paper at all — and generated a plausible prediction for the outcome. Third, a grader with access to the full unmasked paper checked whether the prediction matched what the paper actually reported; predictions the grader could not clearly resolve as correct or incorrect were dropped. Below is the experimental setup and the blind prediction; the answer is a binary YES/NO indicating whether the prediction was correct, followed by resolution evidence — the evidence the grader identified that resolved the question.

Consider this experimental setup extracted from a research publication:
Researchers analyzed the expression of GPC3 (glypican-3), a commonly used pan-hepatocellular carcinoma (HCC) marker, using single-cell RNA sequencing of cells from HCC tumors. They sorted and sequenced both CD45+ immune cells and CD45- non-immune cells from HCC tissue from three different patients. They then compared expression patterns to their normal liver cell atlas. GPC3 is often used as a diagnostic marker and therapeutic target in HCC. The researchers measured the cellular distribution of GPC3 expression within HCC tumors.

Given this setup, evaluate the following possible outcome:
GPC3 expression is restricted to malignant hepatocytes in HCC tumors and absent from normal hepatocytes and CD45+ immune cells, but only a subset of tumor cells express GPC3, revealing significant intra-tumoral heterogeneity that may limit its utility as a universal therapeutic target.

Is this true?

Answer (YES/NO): NO